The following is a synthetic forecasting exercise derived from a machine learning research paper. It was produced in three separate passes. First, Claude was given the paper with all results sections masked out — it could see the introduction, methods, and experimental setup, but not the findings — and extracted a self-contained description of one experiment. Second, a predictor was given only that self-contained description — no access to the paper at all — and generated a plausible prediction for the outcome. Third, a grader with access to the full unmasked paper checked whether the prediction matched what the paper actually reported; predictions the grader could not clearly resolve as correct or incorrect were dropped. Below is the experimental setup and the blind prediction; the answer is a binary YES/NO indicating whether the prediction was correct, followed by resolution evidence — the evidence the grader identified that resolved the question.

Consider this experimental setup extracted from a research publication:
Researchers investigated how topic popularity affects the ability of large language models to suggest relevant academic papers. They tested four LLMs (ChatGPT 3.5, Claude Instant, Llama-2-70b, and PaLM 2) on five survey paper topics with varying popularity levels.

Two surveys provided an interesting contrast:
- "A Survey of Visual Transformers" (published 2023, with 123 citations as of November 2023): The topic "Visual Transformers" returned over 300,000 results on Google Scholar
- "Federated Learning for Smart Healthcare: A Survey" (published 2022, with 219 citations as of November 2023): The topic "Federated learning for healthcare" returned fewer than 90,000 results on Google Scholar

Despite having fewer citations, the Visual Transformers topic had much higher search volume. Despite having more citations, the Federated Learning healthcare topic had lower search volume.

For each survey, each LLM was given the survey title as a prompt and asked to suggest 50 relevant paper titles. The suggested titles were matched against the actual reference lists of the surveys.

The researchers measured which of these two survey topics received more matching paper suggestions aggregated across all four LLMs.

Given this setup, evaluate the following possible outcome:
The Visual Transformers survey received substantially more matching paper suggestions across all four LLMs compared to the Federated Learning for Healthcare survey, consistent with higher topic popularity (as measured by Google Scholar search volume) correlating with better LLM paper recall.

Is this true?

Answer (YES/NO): YES